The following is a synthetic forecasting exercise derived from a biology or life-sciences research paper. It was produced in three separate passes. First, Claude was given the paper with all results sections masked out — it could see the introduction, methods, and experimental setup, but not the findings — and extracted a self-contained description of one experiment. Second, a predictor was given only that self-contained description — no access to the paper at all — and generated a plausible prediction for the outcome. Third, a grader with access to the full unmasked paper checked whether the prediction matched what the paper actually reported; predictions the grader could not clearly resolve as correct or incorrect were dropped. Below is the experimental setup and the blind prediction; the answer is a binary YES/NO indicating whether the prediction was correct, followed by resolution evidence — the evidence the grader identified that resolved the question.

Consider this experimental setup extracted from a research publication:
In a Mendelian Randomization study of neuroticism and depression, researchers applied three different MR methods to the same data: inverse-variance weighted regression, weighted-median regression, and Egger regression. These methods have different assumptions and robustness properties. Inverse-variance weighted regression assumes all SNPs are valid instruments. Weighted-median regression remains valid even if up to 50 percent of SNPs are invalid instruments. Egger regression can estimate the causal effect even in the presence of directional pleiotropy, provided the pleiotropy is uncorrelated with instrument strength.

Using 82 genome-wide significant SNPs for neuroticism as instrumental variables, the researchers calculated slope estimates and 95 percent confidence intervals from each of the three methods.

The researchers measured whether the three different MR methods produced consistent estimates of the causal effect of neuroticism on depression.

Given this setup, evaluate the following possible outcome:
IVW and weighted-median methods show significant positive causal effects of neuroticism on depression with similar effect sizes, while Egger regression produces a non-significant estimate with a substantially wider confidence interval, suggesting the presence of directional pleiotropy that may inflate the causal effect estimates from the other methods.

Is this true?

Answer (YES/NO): NO